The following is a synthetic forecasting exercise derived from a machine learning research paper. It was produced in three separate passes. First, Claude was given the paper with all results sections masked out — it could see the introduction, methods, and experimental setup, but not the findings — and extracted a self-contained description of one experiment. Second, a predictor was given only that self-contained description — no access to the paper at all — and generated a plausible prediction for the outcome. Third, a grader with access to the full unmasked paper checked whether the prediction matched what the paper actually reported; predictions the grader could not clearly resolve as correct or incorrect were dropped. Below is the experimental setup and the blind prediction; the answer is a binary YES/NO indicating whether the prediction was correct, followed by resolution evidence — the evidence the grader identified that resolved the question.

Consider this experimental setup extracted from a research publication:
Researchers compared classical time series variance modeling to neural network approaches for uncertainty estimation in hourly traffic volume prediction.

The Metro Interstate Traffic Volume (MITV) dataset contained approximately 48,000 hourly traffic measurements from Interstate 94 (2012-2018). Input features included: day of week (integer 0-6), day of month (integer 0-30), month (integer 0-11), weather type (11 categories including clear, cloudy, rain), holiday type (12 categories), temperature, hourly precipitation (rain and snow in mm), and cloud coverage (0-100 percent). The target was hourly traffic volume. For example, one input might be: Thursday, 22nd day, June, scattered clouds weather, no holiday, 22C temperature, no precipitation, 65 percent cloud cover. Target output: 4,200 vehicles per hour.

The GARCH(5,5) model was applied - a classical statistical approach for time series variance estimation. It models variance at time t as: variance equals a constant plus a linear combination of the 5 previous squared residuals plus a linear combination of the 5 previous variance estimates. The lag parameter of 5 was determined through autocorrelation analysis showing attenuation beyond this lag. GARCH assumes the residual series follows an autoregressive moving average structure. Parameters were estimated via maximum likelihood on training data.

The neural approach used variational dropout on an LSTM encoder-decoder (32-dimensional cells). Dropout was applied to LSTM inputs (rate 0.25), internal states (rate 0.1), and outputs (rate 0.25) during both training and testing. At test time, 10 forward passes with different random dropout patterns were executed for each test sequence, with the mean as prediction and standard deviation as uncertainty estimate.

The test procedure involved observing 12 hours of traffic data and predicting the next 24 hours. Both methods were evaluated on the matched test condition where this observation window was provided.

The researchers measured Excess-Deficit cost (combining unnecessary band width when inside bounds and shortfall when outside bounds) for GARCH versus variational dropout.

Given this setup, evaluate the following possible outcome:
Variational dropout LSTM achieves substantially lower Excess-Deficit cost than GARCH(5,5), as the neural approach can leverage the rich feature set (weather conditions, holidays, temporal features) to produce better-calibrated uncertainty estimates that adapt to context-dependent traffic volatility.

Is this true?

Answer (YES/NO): YES